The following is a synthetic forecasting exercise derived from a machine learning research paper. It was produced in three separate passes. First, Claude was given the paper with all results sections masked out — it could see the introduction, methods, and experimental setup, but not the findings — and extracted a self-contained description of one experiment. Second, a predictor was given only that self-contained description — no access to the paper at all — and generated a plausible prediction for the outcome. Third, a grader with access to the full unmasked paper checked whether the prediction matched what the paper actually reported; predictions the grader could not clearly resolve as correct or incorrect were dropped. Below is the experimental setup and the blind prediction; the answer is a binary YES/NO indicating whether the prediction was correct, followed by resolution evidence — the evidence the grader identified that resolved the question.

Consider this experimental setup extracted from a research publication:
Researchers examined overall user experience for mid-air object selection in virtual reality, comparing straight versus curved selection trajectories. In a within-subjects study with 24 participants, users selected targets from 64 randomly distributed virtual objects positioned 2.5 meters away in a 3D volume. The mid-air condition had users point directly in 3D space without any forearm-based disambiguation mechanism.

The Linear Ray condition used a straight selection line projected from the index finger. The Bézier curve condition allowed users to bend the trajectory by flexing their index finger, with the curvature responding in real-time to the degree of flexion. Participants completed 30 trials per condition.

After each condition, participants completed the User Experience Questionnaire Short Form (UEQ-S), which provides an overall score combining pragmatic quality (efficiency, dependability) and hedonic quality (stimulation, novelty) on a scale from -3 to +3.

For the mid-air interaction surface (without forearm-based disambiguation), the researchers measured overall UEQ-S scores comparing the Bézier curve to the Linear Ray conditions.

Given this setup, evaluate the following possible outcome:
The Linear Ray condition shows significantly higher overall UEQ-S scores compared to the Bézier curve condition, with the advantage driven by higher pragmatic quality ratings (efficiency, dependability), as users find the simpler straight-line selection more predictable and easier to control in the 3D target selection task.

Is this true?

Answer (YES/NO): NO